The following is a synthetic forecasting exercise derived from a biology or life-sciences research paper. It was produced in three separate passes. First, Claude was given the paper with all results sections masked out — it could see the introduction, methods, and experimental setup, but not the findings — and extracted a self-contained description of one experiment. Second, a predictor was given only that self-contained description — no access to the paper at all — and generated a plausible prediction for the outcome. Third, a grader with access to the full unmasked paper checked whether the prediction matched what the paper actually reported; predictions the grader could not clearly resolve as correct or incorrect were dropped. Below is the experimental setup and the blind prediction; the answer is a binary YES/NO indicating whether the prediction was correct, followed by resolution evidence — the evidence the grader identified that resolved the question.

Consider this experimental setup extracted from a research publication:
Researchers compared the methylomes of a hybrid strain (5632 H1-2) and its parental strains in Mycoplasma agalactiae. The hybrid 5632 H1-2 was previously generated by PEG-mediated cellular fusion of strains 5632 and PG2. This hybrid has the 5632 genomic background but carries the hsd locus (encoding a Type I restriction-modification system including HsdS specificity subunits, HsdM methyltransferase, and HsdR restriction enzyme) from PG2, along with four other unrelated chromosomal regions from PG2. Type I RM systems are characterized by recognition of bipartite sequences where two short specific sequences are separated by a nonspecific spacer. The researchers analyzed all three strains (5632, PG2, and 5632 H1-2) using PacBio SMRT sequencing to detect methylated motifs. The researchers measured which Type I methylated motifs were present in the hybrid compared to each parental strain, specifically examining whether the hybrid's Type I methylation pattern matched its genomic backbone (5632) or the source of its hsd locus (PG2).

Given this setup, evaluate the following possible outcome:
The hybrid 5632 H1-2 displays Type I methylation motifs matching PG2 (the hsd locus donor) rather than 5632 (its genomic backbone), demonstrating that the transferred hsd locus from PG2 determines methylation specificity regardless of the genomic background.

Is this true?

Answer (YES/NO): YES